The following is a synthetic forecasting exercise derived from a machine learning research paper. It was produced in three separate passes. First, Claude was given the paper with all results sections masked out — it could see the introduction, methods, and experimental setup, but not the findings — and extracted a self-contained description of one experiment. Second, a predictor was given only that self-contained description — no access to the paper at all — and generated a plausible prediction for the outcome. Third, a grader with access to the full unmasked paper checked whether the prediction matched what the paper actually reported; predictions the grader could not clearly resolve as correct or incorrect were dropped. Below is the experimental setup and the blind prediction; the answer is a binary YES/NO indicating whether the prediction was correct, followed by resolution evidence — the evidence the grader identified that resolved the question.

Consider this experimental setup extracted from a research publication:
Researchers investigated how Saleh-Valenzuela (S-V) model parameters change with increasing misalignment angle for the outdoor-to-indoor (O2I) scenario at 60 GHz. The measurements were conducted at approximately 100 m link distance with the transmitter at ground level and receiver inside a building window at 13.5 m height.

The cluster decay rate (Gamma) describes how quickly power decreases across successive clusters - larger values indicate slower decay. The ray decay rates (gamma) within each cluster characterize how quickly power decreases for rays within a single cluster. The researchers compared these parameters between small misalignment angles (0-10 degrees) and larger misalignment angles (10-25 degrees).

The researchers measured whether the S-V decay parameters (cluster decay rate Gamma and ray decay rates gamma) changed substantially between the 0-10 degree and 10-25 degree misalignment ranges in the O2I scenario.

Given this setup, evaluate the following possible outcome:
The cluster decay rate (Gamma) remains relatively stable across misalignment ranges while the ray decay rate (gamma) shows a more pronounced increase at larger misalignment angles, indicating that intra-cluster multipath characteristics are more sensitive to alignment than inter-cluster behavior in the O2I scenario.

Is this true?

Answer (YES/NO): YES